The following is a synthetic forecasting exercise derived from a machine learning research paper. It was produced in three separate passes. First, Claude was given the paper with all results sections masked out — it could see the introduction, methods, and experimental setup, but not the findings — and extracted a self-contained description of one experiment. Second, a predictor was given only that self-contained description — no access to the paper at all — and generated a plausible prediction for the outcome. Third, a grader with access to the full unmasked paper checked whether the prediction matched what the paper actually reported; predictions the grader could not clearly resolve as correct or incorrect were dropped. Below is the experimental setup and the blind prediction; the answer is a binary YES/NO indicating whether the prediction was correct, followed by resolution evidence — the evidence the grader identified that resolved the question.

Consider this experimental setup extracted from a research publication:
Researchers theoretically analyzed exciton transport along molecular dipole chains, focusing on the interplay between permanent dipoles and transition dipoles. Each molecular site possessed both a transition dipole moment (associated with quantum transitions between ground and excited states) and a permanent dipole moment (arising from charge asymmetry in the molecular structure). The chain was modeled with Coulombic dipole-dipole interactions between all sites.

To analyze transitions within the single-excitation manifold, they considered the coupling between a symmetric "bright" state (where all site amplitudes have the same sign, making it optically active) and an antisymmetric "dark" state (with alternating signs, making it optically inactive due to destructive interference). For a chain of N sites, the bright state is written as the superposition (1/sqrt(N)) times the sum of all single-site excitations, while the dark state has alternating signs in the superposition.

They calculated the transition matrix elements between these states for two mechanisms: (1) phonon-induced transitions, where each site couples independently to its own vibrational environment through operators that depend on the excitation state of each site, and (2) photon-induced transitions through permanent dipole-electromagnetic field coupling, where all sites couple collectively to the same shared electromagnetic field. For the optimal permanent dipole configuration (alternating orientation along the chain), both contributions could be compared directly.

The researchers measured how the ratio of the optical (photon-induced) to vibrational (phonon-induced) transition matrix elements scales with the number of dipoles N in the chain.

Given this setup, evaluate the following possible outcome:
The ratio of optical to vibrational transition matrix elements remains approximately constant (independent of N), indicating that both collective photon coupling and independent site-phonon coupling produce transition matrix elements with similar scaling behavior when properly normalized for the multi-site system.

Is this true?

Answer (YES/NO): NO